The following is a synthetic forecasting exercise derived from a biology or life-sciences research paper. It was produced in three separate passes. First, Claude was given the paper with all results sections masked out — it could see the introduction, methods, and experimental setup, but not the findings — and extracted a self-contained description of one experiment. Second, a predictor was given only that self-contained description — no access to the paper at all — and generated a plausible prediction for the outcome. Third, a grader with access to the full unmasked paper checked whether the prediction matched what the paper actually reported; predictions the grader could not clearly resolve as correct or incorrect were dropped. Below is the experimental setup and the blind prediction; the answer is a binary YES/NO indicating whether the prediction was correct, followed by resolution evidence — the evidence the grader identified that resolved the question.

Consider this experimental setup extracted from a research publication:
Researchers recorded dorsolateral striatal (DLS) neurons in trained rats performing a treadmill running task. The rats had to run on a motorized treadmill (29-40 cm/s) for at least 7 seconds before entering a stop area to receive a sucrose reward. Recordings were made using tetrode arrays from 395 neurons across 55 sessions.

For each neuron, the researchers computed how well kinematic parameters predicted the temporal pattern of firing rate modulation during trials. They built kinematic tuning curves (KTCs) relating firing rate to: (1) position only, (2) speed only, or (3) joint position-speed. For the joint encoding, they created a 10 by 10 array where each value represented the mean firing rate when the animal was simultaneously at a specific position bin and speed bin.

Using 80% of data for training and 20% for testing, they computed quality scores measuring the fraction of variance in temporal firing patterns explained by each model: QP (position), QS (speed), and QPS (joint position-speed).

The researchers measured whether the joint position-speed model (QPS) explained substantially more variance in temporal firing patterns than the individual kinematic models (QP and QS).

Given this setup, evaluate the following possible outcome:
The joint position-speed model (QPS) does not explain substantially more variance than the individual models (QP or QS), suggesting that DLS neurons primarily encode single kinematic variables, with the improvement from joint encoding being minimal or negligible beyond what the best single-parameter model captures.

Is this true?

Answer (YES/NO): YES